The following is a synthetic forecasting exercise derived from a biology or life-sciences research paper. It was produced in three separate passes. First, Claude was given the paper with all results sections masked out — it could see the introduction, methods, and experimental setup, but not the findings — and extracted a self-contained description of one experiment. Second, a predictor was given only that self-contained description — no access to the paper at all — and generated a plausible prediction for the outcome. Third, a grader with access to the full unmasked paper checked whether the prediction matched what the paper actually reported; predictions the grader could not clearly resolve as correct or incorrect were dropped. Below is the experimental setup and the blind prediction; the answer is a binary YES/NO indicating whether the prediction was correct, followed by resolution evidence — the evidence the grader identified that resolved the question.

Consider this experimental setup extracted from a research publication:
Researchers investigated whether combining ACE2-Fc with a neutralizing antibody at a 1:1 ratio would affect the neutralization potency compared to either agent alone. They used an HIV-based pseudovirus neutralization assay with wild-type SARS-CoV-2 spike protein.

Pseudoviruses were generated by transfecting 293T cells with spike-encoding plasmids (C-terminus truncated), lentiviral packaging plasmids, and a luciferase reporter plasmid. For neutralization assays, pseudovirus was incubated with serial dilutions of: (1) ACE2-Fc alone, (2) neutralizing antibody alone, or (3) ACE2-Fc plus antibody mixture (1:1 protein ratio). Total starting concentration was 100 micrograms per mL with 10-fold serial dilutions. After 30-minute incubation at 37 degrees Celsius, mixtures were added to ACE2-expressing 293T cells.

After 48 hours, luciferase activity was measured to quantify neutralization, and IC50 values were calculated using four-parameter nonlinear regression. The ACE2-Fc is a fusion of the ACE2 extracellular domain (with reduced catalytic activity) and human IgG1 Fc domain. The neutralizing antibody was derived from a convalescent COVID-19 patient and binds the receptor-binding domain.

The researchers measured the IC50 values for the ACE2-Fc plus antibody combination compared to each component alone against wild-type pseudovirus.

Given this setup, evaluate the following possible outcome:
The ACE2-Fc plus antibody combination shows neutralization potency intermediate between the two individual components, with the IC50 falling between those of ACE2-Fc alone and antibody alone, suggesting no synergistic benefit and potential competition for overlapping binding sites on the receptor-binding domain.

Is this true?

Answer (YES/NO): NO